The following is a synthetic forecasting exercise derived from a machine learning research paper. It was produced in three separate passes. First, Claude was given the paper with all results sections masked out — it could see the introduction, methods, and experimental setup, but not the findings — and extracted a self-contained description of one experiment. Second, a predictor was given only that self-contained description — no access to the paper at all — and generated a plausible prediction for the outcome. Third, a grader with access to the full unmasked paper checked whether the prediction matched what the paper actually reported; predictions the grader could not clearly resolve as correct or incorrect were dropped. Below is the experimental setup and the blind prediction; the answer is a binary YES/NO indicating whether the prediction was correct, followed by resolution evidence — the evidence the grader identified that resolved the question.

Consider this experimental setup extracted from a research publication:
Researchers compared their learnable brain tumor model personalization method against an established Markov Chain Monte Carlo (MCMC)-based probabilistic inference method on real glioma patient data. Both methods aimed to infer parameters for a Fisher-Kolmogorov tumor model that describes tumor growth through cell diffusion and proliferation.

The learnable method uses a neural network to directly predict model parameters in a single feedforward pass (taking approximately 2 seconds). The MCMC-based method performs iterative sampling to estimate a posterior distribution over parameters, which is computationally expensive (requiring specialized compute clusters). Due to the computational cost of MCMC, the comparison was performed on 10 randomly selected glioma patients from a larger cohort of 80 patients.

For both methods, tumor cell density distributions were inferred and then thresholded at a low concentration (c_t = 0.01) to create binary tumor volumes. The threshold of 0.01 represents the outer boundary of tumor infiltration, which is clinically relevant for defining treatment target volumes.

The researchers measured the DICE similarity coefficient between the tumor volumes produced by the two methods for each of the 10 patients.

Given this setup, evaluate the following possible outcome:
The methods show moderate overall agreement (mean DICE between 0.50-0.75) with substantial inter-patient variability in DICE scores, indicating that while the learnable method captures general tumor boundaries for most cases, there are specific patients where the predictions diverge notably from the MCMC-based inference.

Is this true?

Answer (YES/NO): NO